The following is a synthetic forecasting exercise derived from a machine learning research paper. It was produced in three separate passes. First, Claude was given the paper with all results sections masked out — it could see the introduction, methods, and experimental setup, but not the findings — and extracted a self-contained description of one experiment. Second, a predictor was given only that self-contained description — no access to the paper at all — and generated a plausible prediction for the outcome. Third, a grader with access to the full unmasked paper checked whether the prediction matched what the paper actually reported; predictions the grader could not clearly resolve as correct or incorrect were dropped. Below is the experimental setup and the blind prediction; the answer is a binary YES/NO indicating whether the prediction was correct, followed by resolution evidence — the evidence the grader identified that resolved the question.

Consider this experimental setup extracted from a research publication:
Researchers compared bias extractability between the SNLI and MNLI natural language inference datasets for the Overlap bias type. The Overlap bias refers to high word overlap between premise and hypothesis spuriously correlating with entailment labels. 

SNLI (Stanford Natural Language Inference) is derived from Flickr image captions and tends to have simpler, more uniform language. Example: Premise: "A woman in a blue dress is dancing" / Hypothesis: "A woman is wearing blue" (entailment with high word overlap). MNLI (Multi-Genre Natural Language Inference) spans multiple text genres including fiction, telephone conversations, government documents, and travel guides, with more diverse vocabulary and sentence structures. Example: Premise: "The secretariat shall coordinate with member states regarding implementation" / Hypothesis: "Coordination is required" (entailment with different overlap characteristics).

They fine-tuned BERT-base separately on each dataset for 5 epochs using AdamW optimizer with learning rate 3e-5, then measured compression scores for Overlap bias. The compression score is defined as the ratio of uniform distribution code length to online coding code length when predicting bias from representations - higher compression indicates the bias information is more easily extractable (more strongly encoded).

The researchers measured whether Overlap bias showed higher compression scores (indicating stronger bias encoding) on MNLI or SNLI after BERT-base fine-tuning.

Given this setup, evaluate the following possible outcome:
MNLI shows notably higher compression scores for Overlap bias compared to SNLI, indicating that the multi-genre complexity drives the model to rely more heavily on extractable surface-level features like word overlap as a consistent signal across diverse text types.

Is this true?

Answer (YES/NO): NO